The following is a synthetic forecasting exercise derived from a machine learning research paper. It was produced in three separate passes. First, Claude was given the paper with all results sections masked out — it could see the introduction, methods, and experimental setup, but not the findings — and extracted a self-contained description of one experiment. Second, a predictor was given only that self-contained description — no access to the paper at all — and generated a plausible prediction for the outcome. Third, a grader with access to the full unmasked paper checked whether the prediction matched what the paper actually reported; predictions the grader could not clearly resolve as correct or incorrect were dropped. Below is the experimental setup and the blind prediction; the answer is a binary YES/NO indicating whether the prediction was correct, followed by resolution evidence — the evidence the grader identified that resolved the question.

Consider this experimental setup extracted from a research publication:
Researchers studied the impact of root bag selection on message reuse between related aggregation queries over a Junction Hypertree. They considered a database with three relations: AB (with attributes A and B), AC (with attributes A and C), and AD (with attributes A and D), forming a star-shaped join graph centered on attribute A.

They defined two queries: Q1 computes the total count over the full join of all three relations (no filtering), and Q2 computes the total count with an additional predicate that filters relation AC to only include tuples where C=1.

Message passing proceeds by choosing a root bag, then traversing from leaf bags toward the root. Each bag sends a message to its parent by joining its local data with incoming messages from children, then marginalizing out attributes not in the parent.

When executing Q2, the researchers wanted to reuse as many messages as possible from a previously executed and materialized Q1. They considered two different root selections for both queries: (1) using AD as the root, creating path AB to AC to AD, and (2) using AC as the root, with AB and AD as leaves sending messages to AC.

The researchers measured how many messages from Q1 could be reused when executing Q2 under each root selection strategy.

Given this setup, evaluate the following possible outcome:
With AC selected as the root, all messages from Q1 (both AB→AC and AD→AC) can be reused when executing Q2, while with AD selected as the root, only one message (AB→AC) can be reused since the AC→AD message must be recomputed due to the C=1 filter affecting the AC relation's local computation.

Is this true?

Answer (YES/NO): YES